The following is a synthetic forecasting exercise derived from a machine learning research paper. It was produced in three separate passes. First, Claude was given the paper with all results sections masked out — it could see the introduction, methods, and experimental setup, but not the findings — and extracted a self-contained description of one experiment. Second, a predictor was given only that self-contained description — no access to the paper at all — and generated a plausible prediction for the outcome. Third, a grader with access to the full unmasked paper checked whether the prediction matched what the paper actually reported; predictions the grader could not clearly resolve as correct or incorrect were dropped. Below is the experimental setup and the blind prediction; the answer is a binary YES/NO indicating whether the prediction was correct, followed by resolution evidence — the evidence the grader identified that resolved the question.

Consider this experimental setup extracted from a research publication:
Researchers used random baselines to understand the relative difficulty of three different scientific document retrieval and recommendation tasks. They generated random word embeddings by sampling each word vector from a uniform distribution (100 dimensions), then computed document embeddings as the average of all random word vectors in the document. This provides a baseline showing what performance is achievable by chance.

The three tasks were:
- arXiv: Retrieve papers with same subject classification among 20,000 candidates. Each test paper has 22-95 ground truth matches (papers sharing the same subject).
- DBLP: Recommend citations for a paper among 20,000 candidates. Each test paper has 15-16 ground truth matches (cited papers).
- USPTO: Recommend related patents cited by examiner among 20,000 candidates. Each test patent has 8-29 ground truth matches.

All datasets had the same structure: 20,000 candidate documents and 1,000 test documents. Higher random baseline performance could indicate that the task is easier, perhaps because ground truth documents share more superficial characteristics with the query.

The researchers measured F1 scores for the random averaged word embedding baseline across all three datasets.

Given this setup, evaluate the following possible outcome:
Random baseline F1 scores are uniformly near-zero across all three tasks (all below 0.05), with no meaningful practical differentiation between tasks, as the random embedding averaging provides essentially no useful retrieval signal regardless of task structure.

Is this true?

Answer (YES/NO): NO